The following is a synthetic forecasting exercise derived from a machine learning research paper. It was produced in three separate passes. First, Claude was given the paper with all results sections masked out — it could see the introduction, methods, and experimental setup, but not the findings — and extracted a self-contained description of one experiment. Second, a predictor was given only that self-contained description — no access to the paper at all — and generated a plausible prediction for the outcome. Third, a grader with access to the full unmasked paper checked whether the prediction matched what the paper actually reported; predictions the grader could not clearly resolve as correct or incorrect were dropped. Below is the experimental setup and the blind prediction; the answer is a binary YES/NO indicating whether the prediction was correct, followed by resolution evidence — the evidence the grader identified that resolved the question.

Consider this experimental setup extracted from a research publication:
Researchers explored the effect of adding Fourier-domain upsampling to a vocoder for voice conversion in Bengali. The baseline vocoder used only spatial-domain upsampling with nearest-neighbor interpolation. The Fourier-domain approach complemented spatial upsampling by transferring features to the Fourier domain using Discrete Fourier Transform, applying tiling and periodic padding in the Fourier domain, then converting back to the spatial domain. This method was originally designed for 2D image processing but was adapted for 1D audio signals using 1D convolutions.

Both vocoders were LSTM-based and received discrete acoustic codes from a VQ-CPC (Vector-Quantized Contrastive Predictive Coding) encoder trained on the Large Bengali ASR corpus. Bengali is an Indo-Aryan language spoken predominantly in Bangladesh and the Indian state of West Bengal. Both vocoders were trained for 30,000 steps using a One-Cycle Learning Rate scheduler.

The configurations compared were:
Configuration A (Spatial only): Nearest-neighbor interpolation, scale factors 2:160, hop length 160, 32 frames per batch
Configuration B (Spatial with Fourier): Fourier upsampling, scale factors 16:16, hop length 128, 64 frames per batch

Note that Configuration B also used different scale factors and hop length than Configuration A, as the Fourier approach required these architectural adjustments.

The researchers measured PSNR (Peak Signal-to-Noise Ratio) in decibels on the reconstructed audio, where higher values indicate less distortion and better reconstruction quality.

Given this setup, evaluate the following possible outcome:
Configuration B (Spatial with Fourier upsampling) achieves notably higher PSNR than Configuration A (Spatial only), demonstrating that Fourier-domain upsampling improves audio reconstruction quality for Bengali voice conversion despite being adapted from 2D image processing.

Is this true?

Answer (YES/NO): YES